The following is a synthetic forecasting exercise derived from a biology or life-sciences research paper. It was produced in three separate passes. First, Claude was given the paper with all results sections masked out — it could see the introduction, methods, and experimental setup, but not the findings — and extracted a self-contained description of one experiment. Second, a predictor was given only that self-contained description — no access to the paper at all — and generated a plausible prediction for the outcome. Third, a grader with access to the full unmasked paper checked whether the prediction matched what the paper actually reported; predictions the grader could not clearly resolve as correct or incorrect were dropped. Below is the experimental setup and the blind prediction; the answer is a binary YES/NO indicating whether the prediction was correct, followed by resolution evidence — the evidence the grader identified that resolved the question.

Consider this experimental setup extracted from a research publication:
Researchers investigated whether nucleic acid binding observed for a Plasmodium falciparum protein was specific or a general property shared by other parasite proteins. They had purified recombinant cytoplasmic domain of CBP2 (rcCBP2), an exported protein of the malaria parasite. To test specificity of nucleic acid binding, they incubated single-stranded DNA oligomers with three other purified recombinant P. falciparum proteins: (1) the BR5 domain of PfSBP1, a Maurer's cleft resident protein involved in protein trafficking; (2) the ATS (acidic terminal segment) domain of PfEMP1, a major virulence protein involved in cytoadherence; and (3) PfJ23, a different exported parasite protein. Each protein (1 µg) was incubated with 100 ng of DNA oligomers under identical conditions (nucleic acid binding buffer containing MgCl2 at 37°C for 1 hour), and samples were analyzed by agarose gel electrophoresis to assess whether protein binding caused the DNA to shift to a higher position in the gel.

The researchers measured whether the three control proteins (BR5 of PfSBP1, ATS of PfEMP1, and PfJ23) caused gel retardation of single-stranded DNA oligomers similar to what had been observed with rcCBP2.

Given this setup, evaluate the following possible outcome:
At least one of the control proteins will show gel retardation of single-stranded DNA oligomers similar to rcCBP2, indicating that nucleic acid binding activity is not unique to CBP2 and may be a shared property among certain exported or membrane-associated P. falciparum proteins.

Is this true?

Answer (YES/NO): NO